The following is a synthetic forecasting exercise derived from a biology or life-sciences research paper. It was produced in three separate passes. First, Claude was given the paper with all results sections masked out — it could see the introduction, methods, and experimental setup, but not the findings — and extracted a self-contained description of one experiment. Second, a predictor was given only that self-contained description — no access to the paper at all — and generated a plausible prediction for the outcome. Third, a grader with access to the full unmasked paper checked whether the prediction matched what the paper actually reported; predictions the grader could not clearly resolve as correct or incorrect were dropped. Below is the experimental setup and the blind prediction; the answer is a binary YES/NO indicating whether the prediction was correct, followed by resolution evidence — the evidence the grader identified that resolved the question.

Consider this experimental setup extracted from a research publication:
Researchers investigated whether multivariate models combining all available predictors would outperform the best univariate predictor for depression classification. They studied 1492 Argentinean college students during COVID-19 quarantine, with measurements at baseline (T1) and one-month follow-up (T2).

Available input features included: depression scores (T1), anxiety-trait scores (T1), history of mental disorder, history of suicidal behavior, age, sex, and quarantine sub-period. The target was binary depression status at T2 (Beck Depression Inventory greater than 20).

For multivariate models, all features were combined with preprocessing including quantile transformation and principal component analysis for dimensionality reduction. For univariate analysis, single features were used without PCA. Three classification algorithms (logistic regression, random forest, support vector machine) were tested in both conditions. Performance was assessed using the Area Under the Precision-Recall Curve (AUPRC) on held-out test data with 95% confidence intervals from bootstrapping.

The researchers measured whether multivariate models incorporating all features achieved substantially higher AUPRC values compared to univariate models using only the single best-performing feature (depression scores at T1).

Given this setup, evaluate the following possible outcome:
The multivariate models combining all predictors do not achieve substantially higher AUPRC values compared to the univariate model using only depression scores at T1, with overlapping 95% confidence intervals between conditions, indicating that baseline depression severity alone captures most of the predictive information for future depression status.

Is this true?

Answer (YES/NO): YES